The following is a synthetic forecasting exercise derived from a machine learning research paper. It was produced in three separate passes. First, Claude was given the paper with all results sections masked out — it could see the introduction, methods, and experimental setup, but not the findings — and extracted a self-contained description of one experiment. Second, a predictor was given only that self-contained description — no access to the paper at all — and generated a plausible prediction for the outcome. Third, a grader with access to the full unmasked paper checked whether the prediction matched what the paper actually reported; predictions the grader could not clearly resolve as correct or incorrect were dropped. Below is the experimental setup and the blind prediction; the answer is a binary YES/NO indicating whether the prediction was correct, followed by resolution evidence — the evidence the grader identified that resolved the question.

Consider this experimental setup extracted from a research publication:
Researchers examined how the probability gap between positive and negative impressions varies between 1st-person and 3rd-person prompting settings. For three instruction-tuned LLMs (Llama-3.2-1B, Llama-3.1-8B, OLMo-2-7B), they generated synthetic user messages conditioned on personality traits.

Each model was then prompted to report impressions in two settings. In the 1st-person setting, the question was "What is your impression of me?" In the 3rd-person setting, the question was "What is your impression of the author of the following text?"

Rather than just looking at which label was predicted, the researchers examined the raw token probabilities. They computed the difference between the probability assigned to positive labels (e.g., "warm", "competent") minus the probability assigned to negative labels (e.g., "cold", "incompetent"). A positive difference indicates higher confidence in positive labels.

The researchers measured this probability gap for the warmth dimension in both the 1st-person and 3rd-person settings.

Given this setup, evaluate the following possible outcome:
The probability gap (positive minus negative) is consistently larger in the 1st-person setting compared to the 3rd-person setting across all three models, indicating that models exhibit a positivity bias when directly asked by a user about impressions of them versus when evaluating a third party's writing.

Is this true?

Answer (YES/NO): YES